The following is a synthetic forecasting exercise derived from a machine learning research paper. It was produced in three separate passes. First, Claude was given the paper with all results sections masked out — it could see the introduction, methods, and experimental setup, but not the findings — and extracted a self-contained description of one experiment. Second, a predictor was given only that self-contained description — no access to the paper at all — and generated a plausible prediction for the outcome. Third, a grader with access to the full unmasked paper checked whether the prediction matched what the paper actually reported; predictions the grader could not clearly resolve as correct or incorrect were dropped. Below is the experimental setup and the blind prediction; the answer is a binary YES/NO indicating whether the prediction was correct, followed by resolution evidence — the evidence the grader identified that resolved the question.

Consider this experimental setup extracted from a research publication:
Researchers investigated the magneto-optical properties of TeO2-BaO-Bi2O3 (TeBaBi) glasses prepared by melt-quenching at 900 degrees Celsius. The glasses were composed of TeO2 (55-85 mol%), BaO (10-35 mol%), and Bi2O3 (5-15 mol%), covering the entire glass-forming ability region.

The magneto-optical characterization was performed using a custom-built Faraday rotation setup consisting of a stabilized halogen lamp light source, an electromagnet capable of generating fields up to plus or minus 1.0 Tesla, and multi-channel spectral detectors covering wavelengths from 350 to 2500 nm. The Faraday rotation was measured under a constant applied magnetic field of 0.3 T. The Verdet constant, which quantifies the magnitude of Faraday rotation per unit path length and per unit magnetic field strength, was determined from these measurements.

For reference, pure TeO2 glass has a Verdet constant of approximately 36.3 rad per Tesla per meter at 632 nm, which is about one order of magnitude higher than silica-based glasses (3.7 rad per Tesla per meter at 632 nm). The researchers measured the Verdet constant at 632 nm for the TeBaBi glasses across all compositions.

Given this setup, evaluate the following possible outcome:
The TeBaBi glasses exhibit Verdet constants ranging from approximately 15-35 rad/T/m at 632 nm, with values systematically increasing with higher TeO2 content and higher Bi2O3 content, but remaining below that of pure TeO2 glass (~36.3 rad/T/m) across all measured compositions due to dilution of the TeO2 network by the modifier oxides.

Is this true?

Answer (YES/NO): NO